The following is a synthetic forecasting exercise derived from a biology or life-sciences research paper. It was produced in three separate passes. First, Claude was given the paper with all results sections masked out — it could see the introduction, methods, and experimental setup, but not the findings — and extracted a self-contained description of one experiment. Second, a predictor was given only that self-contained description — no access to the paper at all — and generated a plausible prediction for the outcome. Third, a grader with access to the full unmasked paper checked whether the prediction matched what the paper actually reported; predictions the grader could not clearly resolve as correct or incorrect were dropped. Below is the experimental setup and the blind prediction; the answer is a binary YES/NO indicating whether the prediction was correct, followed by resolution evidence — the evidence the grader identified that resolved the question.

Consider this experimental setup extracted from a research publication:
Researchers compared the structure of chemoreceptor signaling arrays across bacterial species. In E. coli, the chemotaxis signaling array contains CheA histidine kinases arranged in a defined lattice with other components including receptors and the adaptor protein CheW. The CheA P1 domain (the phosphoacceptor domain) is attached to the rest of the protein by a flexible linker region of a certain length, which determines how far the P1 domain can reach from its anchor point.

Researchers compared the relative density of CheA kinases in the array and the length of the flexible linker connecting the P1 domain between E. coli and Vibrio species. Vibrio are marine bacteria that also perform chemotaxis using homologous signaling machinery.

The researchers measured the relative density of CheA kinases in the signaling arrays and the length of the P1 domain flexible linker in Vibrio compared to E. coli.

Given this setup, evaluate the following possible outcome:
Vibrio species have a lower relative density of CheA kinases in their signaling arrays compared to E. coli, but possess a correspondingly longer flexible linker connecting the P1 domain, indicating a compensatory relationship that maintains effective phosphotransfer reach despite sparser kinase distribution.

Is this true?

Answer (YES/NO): YES